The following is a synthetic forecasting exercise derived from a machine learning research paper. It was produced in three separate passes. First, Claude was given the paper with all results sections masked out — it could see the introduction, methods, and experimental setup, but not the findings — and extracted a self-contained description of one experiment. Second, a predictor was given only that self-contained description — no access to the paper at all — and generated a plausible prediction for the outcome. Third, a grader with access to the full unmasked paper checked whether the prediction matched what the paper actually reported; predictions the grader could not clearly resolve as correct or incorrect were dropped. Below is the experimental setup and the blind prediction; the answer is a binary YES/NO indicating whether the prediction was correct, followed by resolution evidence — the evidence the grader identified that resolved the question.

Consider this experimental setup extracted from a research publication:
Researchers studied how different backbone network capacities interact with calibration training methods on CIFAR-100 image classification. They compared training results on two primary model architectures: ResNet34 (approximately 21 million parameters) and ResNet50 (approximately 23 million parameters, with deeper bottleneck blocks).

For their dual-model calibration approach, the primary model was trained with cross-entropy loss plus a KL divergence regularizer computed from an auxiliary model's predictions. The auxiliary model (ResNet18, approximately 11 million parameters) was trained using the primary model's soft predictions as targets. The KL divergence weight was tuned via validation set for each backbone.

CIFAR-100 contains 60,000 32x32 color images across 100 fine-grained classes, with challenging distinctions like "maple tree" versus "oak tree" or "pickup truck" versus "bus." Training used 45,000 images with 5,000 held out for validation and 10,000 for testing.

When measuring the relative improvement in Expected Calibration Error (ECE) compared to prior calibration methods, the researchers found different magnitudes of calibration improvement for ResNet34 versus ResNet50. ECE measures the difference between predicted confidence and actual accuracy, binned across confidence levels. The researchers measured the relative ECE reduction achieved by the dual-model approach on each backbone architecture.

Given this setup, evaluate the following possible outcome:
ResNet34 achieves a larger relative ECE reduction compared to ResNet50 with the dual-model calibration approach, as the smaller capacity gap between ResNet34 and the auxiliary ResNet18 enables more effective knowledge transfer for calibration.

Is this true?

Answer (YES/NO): YES